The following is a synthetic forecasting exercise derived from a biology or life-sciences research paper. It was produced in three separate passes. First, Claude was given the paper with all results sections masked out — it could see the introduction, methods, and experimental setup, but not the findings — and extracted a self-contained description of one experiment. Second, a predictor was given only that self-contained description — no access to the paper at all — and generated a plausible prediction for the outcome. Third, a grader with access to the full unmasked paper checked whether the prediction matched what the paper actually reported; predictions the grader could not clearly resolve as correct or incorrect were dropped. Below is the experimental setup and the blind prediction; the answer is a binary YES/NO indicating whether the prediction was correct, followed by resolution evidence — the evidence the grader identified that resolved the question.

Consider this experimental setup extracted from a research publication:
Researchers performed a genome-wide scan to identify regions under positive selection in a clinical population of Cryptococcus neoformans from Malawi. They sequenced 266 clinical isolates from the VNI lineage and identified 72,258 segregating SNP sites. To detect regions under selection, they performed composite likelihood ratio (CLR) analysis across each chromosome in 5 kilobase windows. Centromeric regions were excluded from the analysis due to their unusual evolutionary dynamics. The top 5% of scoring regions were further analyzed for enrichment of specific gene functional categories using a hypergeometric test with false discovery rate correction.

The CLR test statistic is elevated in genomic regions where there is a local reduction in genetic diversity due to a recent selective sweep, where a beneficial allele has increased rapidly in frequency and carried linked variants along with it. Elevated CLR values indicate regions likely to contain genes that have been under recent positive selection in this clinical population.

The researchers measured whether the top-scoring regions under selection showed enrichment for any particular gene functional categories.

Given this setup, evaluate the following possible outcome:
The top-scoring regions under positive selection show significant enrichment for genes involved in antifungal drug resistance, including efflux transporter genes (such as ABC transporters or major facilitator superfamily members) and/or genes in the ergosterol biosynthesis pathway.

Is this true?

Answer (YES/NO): NO